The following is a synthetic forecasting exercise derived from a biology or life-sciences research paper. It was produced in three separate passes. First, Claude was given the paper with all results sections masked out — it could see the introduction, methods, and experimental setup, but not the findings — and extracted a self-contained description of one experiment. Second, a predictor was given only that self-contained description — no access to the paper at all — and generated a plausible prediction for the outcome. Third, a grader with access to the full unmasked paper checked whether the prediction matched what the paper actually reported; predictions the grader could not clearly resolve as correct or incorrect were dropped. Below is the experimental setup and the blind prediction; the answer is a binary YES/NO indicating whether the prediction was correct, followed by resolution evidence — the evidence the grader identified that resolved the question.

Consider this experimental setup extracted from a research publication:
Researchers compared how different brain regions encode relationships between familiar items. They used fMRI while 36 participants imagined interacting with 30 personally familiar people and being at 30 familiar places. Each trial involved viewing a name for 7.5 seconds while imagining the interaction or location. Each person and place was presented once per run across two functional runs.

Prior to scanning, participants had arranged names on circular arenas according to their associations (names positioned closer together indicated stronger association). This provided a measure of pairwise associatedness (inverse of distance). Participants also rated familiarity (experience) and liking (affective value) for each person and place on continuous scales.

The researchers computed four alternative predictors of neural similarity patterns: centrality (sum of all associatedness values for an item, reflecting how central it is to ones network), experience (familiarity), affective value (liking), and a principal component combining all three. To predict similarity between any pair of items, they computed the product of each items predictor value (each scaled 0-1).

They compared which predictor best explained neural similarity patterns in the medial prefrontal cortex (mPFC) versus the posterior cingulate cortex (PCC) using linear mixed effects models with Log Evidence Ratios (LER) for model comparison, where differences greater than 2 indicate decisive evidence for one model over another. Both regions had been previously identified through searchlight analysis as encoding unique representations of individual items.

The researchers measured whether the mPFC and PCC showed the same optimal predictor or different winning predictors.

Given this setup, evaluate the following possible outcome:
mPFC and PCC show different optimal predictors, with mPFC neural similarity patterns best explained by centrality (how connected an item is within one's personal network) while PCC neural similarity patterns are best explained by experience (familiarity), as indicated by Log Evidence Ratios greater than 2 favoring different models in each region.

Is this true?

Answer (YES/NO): NO